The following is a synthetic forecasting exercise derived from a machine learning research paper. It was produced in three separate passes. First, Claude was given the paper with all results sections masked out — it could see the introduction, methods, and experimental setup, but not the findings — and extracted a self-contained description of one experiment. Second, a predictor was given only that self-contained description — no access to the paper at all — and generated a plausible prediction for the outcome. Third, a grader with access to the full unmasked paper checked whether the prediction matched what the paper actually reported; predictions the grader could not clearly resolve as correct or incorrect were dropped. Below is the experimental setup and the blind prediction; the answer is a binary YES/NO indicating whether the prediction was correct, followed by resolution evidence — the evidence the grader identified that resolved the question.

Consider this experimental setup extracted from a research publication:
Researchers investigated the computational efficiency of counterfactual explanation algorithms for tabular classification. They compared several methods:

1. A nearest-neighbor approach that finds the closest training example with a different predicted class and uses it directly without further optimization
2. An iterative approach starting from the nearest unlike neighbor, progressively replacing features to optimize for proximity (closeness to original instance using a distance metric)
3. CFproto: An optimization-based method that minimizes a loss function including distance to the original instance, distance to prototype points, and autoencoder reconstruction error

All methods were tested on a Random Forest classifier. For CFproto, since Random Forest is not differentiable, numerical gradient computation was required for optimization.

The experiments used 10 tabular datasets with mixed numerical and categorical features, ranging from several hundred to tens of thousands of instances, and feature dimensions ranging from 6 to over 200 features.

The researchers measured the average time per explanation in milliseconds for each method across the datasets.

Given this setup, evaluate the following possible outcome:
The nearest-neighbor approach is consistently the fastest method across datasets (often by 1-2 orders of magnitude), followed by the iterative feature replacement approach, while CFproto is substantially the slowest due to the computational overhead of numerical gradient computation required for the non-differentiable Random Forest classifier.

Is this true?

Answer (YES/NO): NO